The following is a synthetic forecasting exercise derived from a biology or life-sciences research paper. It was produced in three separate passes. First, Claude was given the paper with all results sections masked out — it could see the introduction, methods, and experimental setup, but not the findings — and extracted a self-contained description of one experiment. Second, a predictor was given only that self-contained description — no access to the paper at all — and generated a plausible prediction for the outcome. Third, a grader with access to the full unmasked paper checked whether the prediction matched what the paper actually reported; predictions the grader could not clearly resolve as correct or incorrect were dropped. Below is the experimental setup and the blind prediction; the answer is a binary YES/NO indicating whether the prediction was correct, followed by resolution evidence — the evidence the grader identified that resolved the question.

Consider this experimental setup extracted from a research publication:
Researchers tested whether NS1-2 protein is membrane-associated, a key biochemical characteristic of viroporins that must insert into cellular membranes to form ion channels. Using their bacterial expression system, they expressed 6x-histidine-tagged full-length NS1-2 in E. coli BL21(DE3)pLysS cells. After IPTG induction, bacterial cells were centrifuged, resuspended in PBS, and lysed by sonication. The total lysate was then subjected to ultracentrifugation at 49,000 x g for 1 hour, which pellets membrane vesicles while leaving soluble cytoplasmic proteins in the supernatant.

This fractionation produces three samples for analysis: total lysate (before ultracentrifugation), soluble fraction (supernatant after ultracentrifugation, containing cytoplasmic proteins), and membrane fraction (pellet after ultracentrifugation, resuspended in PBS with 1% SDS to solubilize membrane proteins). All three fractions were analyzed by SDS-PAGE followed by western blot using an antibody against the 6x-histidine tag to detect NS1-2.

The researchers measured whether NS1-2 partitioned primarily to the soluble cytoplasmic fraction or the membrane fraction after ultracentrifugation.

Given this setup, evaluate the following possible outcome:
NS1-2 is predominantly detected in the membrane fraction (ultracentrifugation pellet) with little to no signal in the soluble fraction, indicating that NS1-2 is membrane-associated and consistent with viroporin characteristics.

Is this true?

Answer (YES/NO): YES